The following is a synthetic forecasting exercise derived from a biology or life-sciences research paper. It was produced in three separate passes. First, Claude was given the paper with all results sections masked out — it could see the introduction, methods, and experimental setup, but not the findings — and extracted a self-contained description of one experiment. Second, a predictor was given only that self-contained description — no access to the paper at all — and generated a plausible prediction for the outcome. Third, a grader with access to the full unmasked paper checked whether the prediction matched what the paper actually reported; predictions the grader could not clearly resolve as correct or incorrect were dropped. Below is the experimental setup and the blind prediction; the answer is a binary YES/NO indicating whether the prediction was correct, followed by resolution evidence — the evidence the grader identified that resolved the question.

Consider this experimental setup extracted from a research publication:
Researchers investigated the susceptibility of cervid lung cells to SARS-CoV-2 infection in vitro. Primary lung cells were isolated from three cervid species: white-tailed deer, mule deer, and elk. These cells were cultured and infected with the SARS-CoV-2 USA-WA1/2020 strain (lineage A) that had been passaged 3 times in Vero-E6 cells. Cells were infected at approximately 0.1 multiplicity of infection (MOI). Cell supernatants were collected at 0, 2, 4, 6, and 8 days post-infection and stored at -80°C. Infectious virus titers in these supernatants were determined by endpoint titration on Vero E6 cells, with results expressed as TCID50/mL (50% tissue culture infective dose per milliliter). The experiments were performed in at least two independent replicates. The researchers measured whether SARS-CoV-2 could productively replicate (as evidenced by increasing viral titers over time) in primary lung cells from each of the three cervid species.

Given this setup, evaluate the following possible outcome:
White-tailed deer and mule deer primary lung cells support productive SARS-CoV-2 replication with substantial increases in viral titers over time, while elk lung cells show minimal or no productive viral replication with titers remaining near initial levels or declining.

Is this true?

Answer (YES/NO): YES